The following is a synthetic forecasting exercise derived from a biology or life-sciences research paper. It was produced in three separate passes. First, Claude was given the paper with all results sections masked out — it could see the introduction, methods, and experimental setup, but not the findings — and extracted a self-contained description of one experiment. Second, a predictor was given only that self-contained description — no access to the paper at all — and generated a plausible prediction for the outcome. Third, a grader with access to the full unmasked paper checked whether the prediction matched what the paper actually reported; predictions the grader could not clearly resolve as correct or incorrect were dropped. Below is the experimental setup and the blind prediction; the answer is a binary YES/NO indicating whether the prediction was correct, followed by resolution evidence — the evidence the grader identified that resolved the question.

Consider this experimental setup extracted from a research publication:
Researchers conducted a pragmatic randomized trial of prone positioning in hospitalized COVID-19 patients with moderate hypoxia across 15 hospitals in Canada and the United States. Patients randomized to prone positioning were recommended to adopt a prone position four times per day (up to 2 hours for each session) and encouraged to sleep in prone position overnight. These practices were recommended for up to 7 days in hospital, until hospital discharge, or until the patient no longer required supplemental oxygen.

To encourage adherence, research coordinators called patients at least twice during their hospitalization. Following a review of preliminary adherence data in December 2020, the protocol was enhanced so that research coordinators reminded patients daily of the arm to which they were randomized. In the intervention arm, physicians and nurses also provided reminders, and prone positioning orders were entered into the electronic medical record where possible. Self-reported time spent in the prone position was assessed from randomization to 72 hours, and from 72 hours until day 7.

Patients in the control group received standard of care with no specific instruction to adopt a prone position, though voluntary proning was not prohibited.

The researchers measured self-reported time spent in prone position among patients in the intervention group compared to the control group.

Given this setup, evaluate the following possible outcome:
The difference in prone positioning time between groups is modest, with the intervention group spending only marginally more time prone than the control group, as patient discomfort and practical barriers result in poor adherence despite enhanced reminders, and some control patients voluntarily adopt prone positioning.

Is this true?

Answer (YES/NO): NO